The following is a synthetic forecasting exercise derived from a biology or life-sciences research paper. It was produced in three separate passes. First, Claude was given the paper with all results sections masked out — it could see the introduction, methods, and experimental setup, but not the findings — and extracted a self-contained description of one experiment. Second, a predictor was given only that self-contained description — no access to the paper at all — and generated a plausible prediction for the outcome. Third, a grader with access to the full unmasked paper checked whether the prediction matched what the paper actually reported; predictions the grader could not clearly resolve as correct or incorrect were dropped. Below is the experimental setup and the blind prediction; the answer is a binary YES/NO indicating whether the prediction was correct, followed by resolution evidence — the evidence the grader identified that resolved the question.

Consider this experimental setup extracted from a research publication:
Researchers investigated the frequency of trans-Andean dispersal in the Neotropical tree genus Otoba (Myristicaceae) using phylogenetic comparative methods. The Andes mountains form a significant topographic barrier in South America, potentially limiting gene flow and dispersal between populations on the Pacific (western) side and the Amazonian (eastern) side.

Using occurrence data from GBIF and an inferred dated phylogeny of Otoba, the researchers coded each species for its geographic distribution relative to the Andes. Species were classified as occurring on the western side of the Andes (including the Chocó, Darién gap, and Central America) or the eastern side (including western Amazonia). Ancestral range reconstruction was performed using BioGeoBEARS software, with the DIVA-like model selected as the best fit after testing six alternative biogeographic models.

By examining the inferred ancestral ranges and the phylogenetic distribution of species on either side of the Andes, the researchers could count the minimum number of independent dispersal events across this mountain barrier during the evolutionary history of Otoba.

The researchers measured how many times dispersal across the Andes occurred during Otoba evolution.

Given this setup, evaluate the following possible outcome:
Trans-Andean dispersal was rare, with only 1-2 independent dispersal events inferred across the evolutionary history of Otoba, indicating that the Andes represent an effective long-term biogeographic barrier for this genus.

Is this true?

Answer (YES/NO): YES